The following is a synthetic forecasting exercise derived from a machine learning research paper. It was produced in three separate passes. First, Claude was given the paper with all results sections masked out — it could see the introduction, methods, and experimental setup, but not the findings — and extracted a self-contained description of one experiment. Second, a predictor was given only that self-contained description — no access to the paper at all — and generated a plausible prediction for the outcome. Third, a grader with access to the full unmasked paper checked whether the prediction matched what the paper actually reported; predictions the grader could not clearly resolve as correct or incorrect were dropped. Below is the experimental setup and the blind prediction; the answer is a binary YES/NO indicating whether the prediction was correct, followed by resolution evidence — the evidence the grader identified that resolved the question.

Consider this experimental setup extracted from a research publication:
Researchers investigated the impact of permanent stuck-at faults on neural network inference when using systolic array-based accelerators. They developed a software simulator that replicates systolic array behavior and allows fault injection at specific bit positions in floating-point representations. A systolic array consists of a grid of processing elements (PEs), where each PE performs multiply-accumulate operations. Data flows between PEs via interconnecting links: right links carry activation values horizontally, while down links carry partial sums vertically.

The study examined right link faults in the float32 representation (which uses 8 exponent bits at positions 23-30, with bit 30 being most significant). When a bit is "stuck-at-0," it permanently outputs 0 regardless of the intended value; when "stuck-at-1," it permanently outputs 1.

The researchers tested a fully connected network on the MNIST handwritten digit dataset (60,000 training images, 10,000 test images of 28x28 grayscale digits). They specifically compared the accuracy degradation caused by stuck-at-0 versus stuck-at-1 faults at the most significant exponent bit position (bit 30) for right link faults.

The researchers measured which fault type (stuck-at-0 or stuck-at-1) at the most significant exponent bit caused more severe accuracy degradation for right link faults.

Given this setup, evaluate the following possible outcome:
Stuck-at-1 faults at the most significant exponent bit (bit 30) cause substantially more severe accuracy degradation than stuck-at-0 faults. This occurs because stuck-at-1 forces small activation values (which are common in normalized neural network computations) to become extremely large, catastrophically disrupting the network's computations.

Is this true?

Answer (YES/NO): NO